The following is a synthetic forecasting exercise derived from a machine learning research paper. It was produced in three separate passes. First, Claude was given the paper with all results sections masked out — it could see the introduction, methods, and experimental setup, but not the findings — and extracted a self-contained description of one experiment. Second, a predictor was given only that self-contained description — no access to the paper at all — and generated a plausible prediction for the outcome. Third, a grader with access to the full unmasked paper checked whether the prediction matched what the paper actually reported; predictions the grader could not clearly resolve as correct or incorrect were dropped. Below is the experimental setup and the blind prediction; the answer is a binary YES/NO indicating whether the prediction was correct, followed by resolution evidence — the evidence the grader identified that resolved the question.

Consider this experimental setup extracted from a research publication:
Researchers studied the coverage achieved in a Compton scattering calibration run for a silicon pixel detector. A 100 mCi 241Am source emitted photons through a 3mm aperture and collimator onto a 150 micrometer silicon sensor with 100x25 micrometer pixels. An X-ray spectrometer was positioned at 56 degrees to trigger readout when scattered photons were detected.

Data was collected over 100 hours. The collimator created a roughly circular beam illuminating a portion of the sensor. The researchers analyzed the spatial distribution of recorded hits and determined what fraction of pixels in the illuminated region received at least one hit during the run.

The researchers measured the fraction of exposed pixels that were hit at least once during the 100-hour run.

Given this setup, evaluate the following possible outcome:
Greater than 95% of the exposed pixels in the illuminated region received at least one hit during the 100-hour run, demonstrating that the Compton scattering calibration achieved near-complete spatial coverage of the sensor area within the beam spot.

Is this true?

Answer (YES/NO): NO